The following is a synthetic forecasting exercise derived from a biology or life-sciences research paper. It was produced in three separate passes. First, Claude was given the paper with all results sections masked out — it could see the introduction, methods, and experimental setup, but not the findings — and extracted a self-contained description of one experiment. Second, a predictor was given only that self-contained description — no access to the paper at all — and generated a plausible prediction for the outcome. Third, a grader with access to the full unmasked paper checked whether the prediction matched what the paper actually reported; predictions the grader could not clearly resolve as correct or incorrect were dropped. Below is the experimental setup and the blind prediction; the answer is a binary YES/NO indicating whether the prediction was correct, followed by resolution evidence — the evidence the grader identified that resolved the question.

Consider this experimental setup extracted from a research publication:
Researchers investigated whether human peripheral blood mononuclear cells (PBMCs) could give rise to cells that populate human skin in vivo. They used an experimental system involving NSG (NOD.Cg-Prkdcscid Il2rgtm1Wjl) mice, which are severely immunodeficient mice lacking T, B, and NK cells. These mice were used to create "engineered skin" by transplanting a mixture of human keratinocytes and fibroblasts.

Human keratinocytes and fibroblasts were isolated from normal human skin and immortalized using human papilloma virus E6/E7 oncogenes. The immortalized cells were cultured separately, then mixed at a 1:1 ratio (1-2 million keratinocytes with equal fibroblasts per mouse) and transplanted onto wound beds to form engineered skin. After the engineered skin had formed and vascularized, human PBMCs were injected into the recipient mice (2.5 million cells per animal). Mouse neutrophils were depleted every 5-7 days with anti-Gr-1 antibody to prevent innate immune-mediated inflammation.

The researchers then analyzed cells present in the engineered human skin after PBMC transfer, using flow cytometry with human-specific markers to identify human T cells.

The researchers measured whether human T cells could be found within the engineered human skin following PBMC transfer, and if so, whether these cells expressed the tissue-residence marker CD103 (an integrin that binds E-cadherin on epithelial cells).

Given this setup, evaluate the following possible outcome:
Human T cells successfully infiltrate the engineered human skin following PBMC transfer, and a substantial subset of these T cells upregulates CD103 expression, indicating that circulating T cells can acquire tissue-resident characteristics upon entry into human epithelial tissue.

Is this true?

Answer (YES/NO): NO